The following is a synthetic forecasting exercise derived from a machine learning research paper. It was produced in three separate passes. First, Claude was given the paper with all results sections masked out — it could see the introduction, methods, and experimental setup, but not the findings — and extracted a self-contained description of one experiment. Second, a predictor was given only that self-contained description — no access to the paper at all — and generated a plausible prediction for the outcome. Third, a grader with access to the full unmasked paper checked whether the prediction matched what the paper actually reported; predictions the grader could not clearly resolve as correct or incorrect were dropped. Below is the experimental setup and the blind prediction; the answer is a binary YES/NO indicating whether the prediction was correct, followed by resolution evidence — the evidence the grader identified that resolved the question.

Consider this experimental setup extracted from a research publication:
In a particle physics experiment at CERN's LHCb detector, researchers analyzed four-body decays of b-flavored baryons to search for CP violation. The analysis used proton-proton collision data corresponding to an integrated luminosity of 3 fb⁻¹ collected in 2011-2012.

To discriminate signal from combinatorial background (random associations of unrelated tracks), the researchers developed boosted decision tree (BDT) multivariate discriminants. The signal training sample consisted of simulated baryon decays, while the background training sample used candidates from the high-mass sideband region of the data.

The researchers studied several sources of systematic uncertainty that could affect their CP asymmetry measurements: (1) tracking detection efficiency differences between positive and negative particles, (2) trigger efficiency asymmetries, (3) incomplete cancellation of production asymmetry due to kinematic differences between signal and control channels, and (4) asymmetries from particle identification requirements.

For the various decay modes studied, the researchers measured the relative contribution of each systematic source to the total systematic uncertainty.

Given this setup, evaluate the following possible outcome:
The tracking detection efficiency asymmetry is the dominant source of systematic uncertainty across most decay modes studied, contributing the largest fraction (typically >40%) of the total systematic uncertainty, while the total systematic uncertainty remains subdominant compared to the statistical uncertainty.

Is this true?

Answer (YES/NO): NO